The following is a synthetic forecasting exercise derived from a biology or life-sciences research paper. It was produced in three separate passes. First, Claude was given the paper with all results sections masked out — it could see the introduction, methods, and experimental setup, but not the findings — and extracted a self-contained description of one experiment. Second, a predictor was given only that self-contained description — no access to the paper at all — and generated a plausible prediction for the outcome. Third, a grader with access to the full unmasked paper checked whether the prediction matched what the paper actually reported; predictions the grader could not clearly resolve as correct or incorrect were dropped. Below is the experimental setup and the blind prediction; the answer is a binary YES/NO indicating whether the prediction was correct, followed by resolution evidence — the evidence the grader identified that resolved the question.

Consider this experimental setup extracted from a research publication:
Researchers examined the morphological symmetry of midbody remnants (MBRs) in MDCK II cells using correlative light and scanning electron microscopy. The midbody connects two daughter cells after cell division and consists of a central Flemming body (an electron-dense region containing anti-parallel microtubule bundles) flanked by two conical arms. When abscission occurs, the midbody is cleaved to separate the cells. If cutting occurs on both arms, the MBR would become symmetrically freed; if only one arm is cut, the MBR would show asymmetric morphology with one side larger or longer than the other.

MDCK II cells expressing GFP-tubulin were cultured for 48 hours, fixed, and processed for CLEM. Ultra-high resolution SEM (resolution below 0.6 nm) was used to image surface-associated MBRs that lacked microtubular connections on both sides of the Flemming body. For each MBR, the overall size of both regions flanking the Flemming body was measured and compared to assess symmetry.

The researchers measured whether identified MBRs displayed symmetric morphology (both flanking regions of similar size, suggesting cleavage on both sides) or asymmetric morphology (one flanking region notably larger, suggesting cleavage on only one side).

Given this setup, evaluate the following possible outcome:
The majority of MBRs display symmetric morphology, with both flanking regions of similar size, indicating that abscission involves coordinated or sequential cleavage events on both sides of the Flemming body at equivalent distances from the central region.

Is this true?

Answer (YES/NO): NO